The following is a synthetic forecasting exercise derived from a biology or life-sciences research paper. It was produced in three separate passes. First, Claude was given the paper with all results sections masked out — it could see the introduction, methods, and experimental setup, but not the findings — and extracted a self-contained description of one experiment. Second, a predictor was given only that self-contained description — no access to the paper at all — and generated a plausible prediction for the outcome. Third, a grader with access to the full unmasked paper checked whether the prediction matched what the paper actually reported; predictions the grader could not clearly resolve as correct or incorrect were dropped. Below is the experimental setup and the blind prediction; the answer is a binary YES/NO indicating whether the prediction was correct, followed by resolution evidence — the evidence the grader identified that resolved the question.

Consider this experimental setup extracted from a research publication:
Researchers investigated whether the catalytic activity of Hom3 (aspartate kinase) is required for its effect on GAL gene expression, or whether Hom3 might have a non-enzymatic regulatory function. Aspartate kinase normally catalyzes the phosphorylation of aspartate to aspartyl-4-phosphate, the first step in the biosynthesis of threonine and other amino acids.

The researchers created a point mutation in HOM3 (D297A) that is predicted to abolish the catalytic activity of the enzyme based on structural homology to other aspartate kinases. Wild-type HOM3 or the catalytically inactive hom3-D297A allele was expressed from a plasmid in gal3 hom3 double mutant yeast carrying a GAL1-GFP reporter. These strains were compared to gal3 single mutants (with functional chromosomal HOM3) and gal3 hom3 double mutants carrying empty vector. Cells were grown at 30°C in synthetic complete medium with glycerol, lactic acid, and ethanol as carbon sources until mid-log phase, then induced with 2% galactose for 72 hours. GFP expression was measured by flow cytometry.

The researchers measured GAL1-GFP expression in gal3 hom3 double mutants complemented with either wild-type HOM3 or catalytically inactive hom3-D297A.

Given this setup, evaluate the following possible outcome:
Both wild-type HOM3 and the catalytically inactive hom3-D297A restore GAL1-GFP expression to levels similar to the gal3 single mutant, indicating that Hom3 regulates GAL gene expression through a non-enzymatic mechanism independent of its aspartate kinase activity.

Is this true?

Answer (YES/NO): NO